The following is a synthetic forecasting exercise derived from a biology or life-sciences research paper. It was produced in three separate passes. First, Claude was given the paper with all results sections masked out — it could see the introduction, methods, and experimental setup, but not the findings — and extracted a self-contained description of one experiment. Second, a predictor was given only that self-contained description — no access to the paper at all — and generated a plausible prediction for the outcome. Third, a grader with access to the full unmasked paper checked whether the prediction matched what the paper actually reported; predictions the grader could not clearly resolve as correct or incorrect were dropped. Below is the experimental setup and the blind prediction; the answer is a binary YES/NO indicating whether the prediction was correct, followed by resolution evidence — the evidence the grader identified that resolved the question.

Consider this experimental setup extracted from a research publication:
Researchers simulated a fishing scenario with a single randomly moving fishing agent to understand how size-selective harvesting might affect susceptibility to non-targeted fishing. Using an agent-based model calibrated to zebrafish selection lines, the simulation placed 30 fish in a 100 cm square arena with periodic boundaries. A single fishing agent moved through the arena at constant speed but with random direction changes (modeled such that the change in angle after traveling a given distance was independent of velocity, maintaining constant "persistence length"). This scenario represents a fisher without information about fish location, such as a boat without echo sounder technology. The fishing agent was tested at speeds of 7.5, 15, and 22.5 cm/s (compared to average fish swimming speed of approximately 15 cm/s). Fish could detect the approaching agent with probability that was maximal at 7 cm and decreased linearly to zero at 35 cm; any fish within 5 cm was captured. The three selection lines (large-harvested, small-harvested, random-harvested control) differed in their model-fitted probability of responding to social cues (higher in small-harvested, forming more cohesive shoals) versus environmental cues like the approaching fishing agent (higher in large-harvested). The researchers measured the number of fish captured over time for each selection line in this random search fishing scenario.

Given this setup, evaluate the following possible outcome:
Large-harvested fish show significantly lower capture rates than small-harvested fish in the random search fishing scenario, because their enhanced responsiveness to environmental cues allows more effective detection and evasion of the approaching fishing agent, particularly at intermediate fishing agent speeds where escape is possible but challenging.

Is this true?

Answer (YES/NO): YES